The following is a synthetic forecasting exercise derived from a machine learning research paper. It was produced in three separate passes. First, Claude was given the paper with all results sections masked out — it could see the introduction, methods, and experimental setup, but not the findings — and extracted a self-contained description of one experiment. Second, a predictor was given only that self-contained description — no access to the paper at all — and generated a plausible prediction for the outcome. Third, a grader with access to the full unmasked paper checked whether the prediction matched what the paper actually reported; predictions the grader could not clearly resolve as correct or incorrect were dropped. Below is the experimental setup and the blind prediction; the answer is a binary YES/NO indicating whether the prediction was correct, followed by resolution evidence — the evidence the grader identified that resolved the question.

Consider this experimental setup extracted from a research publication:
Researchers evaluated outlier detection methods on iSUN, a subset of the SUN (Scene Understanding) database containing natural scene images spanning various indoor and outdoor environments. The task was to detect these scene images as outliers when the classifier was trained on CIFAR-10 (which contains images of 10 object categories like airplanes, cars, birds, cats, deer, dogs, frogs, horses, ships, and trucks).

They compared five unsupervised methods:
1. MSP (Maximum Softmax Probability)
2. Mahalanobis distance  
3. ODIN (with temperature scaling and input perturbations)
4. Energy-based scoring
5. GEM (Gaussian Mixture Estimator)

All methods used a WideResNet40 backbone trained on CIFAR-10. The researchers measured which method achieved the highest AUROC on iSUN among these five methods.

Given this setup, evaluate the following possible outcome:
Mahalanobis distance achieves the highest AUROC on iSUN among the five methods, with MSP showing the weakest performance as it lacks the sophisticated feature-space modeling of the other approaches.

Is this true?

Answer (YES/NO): NO